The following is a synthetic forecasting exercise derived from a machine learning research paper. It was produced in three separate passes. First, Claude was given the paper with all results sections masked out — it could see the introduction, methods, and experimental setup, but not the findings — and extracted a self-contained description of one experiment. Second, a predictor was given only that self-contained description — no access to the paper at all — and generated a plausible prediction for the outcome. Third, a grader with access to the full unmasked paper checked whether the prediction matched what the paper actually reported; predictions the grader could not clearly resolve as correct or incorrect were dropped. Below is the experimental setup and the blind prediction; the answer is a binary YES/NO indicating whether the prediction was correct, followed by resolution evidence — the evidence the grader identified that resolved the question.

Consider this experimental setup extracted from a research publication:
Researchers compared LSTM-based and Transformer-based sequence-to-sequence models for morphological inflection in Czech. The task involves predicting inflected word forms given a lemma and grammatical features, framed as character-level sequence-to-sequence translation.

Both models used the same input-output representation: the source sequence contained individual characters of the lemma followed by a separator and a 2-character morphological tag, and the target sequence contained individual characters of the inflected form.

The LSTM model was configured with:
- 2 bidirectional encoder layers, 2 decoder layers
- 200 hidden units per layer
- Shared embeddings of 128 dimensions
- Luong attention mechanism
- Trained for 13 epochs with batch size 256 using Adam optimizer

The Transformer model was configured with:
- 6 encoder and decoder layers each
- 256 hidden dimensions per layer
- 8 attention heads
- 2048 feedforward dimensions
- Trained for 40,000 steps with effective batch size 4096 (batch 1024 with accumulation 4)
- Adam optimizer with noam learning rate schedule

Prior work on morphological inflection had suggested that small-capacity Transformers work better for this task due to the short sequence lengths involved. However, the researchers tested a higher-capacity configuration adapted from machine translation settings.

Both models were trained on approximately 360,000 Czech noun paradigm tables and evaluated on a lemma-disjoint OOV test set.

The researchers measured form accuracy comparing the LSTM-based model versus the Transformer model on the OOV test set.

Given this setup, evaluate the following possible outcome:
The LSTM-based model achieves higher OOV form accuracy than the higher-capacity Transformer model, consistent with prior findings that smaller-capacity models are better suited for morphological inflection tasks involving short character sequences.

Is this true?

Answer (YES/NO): NO